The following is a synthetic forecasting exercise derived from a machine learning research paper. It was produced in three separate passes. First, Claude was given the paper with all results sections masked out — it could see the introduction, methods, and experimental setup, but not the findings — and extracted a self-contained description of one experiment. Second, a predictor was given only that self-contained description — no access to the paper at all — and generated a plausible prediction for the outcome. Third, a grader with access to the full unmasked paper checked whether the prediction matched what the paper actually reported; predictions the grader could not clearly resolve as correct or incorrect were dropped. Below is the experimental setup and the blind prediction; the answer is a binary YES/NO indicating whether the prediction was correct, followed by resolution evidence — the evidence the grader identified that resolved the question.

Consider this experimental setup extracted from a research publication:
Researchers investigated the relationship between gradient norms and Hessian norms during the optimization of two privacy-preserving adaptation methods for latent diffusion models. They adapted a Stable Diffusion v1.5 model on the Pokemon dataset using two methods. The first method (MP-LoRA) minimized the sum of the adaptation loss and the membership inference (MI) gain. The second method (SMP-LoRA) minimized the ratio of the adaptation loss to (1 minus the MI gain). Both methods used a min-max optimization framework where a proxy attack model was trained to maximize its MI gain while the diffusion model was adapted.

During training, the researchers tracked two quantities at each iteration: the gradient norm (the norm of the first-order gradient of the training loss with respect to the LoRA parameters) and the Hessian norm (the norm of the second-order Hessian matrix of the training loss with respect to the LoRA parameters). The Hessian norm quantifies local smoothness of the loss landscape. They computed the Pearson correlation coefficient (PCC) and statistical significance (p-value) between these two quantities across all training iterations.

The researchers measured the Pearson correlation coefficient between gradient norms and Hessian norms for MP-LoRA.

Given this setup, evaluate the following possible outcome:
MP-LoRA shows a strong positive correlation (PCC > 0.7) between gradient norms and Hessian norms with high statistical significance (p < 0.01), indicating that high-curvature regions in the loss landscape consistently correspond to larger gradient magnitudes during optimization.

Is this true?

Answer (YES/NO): NO